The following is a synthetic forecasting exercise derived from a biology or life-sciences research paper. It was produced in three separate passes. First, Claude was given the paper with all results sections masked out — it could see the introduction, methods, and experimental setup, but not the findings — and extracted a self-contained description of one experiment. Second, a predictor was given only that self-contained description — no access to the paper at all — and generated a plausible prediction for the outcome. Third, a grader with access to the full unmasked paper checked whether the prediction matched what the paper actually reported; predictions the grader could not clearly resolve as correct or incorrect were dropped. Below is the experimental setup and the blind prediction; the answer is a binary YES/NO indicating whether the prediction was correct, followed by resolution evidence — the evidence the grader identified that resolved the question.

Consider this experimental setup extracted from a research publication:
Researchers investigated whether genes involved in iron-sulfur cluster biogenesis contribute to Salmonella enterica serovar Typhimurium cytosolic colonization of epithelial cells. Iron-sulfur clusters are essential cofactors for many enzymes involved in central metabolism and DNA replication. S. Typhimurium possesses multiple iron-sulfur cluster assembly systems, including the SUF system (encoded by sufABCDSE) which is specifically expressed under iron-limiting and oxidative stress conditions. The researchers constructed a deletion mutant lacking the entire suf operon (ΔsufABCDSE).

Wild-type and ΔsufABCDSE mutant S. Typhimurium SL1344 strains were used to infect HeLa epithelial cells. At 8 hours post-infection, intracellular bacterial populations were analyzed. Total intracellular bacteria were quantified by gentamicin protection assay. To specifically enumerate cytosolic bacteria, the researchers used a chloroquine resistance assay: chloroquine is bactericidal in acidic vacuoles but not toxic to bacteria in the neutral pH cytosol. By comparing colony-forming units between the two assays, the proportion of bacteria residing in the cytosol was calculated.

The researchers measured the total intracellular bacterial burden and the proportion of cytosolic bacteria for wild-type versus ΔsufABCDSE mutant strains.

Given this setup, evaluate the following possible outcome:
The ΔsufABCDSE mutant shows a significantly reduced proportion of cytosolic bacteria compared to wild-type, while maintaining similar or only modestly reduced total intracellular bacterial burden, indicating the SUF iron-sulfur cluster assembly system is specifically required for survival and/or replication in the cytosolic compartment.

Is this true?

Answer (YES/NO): NO